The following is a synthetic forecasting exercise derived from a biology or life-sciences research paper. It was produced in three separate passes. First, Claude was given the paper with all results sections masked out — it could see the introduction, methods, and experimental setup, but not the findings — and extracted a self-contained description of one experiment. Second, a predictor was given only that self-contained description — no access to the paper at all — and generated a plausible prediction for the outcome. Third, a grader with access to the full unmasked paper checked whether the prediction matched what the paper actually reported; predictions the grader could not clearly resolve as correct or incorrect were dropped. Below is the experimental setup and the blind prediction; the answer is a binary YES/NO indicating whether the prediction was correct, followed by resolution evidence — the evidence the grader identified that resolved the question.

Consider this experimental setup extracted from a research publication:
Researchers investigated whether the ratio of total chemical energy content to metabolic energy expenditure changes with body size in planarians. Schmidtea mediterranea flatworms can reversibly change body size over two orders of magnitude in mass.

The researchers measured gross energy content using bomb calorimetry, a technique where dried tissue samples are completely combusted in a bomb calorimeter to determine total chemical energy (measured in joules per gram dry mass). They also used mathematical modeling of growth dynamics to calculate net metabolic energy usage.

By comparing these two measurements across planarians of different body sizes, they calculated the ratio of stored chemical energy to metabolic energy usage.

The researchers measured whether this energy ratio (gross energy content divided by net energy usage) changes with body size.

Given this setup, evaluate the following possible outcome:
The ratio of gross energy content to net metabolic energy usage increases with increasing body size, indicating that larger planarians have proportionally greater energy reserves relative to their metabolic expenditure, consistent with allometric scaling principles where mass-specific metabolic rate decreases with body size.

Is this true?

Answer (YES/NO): NO